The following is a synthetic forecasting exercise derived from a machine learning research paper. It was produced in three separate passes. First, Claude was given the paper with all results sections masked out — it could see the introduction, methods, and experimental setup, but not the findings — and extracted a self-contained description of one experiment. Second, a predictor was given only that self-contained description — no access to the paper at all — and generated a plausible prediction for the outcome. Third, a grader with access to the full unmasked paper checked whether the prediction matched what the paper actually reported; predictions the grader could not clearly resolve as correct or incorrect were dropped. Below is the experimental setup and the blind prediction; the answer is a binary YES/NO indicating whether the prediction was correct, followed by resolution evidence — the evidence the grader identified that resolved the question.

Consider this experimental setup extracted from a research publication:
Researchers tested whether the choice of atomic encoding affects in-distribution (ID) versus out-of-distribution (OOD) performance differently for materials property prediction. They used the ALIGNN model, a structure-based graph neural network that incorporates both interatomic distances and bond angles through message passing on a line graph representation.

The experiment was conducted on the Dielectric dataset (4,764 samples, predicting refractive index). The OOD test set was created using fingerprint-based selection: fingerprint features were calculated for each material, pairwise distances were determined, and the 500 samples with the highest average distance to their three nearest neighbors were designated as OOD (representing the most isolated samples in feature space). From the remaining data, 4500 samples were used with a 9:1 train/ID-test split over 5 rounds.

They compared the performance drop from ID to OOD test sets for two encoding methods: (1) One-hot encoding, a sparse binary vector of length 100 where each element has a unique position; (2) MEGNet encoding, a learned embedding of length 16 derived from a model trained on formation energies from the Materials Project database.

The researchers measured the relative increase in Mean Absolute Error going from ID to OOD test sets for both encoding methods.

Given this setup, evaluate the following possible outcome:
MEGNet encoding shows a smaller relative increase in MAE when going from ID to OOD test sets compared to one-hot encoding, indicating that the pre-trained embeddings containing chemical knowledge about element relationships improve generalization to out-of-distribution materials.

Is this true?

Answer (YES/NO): YES